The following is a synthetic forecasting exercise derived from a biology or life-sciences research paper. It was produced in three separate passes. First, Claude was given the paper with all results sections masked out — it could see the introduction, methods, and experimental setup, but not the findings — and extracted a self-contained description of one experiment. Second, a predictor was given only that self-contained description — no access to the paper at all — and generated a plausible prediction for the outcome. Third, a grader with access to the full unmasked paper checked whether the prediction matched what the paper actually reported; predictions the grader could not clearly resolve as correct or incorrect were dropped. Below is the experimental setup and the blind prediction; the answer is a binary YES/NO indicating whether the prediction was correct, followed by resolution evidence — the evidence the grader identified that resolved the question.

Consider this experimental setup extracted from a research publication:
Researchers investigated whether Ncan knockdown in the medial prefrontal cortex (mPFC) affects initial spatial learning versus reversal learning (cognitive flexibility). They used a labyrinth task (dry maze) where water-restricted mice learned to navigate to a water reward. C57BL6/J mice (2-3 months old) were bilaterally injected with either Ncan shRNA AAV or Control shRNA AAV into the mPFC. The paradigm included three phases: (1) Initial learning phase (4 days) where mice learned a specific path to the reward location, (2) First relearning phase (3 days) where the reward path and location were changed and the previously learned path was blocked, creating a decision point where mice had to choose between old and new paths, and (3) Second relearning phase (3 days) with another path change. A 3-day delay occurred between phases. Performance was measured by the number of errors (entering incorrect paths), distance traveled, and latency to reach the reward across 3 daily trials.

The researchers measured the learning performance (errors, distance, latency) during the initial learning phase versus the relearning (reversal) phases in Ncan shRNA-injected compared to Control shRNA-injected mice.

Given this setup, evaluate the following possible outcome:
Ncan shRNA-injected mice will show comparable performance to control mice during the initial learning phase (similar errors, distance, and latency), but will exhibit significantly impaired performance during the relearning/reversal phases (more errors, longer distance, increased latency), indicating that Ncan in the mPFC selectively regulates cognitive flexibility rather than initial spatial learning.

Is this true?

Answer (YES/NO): NO